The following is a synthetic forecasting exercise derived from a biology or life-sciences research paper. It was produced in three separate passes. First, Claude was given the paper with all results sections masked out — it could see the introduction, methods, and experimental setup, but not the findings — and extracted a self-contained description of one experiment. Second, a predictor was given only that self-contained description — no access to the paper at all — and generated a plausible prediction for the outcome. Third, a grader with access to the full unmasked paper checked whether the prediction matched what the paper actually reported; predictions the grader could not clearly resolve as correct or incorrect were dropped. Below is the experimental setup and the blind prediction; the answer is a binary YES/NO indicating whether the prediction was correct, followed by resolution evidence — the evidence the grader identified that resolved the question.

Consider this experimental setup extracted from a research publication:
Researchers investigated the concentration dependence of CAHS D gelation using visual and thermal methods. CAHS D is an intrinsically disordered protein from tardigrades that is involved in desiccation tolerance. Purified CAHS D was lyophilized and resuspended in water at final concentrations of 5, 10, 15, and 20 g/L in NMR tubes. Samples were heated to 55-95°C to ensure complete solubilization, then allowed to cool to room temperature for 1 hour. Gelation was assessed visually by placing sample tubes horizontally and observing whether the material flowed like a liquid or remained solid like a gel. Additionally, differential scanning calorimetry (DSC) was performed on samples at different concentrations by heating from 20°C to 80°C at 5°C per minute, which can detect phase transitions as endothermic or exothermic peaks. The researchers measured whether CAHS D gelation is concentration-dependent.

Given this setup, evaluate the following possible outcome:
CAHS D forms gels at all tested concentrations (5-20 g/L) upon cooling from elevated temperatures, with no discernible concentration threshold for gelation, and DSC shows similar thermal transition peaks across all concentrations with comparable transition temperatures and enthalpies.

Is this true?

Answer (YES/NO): NO